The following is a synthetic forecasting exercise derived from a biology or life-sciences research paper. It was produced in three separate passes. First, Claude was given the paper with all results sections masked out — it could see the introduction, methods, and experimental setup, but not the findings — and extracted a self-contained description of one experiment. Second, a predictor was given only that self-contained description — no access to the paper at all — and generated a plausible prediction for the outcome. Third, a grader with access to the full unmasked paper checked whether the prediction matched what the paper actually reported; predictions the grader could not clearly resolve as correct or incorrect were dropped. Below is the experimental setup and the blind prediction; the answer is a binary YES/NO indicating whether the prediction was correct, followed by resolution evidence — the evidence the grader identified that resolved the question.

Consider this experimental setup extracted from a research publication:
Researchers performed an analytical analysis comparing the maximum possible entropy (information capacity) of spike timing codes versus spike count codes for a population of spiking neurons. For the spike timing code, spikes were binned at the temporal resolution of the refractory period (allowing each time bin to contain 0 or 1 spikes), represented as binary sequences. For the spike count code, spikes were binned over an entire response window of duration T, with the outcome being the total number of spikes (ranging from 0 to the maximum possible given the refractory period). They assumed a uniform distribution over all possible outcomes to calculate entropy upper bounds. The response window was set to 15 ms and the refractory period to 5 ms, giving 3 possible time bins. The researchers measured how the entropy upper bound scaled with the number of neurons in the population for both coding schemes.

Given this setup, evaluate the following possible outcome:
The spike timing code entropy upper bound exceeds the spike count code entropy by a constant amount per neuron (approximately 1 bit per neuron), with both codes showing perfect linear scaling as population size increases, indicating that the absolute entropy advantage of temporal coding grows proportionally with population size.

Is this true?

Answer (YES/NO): YES